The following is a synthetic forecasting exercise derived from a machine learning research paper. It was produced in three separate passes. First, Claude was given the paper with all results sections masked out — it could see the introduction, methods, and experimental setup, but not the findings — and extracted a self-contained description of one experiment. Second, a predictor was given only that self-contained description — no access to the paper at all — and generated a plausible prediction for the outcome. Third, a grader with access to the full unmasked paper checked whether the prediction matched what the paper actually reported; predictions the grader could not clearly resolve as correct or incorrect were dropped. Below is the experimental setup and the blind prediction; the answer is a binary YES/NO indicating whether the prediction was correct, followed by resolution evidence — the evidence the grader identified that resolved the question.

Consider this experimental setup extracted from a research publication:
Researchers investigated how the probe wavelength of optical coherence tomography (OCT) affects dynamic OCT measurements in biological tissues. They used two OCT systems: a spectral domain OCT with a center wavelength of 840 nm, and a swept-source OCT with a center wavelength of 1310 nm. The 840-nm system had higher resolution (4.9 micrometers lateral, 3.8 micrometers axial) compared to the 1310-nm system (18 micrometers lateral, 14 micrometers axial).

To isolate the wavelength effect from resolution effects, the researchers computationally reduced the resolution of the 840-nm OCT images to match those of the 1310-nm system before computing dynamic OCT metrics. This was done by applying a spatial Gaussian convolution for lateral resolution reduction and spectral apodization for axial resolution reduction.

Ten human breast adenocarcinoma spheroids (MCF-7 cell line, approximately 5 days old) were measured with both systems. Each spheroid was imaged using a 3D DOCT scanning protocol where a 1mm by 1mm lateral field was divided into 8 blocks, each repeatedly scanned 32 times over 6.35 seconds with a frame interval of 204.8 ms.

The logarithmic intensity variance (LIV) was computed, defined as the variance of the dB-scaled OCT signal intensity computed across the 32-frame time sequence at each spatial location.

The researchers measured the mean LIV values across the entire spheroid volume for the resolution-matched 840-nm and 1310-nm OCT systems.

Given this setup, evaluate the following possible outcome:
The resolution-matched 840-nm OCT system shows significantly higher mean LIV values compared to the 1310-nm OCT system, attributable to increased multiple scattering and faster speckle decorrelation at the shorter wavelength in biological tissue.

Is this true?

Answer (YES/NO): YES